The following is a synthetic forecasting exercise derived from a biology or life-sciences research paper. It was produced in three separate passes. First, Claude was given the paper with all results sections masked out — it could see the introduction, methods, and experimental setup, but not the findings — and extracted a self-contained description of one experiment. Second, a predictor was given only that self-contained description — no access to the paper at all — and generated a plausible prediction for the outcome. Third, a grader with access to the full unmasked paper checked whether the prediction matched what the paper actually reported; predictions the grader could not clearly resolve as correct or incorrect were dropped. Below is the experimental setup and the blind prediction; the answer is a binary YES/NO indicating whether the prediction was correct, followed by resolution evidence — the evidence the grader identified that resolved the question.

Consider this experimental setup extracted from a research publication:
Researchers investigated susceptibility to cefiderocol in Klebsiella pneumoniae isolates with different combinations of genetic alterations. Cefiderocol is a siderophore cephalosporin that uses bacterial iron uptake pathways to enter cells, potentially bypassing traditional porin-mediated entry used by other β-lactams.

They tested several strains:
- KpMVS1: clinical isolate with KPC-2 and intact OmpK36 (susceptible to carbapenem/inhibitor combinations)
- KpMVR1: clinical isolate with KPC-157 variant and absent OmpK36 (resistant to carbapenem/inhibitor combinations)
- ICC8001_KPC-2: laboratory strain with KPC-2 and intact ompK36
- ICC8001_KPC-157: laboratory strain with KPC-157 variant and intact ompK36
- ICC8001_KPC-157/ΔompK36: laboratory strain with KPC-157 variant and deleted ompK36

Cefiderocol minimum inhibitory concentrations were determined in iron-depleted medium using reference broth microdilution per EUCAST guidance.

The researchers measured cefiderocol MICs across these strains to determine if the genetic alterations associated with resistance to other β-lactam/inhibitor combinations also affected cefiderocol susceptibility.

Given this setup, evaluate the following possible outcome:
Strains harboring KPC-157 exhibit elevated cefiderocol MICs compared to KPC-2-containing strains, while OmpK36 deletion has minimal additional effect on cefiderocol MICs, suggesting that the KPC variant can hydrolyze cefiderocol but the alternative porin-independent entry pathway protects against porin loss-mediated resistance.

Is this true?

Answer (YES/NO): NO